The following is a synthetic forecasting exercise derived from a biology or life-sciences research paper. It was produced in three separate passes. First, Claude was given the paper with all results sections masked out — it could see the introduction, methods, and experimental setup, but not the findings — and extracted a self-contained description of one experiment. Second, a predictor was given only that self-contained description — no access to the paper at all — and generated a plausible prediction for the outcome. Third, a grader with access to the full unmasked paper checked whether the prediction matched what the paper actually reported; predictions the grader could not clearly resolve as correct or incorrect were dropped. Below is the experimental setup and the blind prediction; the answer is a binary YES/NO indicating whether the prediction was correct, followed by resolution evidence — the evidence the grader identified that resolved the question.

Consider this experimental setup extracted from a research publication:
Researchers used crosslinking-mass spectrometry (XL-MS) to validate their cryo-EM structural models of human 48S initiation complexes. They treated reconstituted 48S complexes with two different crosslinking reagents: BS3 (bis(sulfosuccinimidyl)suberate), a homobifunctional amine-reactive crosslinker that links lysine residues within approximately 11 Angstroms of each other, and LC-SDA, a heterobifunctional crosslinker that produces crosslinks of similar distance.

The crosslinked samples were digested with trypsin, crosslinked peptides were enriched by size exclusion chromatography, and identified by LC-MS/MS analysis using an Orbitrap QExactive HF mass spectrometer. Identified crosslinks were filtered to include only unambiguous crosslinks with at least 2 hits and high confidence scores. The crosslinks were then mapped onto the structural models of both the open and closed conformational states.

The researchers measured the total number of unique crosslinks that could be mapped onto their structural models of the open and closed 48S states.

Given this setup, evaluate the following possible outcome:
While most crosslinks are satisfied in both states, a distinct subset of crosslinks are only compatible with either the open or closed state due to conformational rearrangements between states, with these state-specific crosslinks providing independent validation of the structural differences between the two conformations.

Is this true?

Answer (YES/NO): NO